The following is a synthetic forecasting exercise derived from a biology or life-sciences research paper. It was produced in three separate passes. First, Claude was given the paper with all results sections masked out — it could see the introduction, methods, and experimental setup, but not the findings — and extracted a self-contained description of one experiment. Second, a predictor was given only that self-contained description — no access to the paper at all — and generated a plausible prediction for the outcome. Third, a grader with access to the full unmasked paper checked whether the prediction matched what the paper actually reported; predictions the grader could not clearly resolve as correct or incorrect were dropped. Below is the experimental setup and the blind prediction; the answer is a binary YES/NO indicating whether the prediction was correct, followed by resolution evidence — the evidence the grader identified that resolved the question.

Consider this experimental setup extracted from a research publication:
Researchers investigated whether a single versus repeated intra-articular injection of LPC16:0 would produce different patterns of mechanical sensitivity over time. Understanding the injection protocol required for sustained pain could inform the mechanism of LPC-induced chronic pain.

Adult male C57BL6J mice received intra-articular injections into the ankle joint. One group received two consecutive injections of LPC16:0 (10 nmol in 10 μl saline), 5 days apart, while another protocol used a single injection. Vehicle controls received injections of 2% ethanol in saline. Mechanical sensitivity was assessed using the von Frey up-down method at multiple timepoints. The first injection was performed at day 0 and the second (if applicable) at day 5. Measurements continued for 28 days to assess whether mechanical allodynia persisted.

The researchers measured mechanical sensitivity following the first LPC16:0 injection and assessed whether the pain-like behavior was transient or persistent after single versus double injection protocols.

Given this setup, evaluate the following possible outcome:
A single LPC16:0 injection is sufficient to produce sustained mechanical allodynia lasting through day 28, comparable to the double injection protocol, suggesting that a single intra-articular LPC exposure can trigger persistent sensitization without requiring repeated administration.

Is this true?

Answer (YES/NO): NO